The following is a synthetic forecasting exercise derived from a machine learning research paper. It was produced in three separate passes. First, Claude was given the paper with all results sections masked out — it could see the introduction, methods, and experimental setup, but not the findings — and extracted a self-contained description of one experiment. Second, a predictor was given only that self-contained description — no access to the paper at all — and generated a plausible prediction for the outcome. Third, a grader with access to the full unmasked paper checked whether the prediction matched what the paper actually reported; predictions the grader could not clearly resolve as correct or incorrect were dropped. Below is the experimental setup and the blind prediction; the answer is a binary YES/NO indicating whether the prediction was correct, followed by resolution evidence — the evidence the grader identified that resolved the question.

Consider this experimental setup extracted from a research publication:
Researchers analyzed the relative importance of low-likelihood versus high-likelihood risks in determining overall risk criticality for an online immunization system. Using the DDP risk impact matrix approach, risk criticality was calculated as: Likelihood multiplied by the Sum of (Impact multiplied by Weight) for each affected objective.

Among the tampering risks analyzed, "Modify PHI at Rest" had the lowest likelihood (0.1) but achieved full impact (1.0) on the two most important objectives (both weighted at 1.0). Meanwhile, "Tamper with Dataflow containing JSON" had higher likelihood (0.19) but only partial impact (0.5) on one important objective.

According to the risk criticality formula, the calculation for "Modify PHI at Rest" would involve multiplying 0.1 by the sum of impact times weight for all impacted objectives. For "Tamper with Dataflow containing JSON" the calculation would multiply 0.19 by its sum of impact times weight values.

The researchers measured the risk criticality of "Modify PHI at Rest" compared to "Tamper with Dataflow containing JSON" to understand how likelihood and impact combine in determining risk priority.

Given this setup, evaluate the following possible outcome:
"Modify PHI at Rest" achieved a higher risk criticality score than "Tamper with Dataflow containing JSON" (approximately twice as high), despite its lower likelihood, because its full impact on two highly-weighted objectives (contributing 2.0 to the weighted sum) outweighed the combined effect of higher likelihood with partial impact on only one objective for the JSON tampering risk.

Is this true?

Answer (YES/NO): YES